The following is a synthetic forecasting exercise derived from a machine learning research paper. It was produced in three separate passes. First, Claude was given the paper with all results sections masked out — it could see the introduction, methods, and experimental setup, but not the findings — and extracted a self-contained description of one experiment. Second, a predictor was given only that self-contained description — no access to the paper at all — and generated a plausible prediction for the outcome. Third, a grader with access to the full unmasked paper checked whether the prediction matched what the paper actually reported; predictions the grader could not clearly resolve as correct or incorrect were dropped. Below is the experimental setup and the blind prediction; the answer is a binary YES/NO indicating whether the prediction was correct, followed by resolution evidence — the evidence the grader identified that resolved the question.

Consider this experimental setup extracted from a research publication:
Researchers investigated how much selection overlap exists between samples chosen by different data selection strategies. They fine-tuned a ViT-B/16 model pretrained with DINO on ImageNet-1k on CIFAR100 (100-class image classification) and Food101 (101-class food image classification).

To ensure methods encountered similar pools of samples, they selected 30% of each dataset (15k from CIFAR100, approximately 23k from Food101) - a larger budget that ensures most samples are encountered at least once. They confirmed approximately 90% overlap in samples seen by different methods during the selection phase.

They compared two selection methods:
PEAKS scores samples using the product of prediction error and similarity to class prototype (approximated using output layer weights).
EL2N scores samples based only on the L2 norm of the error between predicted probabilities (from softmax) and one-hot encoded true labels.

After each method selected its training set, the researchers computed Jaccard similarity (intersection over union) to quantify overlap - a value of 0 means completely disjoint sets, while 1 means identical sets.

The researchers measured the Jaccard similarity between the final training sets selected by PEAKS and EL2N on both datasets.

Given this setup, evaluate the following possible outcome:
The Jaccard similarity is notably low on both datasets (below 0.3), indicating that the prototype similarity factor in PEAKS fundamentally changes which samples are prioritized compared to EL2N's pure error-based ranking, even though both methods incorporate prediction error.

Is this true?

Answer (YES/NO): NO